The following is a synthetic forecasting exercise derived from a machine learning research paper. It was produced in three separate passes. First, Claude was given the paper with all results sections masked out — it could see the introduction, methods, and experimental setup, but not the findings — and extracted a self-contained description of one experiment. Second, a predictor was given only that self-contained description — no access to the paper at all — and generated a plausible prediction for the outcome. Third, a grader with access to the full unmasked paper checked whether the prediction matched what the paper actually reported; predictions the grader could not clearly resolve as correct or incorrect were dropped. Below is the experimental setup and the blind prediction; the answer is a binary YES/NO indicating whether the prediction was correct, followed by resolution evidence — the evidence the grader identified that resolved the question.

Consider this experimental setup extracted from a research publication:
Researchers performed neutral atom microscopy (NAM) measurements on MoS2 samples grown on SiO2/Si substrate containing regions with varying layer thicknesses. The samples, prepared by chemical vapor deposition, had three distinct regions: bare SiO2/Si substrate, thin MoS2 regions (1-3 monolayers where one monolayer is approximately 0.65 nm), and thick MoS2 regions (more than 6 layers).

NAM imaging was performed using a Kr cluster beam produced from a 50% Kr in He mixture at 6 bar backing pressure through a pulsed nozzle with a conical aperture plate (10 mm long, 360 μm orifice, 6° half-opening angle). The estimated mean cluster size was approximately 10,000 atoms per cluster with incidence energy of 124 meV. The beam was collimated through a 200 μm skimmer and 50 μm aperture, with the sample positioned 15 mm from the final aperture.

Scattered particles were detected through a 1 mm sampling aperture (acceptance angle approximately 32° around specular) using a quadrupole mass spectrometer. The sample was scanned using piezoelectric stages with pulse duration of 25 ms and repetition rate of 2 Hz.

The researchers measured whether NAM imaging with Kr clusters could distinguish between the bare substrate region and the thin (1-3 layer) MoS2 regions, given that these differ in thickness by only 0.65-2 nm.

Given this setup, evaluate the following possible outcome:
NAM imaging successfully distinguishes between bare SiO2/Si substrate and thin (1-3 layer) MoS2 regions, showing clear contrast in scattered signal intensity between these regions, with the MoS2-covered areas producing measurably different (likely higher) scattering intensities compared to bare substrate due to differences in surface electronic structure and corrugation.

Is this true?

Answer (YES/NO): NO